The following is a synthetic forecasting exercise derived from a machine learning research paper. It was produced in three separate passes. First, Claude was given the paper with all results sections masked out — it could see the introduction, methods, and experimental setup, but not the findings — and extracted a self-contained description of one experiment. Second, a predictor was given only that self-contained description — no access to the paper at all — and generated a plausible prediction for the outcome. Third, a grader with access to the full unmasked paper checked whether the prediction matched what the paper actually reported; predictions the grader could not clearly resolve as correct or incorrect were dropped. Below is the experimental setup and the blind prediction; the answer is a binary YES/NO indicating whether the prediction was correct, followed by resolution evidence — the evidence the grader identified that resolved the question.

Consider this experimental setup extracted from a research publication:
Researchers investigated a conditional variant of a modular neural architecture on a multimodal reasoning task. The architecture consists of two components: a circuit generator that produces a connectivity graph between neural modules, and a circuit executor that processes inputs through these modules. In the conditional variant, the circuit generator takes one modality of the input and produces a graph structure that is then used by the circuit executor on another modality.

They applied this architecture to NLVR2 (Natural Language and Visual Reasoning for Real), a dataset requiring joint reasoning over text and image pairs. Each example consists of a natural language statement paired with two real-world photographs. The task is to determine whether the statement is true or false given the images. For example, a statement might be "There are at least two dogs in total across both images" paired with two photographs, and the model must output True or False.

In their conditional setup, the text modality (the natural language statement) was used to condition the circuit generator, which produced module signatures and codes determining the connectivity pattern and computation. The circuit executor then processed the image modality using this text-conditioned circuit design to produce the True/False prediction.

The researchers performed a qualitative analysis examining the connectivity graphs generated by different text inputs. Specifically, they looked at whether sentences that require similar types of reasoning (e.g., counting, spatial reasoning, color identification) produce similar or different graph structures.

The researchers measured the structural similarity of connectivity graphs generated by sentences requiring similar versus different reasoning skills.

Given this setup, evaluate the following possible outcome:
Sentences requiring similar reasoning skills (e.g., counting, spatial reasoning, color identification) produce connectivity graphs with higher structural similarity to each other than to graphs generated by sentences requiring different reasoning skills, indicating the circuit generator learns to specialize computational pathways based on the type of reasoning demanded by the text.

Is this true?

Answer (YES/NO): YES